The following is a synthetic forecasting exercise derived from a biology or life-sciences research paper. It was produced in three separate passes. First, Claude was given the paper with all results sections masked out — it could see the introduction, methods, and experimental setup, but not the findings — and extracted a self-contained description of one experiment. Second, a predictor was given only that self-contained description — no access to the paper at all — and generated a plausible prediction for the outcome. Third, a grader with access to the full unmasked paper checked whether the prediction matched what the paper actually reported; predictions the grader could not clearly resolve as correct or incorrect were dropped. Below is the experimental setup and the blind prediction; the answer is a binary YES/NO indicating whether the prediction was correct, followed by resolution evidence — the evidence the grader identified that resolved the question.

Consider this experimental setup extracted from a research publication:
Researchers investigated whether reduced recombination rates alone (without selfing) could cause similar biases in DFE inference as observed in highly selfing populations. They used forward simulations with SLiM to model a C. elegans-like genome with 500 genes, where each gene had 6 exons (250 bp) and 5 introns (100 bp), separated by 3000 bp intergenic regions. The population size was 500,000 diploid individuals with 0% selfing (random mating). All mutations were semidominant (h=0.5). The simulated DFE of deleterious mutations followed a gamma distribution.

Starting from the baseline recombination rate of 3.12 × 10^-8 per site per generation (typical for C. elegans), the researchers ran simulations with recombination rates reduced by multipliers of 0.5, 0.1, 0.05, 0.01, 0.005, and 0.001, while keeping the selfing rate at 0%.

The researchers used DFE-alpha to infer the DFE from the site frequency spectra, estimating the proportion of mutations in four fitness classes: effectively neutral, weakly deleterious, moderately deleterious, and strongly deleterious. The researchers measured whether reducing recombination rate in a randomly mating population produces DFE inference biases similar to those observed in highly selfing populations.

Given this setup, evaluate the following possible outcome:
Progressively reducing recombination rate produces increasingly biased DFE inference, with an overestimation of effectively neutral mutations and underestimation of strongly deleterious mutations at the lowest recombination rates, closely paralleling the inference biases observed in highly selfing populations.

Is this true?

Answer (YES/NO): NO